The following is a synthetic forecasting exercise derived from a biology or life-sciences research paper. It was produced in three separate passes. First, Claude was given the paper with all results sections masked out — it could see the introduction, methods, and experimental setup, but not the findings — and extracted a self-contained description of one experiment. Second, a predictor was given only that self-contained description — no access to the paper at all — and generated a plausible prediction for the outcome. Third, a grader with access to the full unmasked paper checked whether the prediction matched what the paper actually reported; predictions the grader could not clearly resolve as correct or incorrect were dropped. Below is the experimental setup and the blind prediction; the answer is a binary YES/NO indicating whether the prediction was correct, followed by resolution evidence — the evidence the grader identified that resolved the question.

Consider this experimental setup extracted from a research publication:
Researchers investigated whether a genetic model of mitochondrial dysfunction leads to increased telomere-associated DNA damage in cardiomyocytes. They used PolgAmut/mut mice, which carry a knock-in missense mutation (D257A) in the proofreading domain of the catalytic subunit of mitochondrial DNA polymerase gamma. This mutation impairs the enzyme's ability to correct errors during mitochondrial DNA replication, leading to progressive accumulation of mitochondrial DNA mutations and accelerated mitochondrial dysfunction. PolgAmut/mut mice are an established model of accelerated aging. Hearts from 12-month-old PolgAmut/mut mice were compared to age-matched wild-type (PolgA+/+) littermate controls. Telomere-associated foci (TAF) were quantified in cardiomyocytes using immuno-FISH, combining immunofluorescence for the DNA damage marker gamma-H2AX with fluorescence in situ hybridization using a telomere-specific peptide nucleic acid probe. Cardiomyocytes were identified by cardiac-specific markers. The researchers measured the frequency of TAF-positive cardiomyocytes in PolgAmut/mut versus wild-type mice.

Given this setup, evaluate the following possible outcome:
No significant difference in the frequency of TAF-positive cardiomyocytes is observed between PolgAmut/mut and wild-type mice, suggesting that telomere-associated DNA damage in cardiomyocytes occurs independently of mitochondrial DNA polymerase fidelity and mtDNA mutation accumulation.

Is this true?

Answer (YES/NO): NO